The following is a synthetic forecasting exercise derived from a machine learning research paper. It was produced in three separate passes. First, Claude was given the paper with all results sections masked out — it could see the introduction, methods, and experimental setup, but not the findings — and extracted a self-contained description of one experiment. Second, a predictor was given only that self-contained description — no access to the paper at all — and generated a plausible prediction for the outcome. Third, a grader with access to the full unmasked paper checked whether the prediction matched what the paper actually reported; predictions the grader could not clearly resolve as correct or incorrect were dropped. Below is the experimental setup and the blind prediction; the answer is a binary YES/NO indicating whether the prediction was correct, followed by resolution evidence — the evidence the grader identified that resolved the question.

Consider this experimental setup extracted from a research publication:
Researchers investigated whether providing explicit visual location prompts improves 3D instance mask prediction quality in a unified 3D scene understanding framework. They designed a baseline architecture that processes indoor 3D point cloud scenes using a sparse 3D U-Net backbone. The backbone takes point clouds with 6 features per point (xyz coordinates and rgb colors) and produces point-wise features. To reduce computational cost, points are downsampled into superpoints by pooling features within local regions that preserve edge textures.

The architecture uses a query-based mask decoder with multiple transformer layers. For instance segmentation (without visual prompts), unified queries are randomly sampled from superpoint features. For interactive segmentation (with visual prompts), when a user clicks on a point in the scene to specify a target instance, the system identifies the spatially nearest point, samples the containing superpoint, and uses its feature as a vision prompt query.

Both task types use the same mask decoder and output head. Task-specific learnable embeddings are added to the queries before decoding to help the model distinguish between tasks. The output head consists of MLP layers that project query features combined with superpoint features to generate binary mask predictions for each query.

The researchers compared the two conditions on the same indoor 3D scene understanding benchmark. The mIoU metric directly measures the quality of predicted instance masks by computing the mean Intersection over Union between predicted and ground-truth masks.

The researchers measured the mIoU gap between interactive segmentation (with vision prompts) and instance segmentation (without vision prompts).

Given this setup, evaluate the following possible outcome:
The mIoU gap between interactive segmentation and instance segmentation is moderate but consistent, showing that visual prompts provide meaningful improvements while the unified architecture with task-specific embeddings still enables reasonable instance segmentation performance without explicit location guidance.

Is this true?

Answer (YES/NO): YES